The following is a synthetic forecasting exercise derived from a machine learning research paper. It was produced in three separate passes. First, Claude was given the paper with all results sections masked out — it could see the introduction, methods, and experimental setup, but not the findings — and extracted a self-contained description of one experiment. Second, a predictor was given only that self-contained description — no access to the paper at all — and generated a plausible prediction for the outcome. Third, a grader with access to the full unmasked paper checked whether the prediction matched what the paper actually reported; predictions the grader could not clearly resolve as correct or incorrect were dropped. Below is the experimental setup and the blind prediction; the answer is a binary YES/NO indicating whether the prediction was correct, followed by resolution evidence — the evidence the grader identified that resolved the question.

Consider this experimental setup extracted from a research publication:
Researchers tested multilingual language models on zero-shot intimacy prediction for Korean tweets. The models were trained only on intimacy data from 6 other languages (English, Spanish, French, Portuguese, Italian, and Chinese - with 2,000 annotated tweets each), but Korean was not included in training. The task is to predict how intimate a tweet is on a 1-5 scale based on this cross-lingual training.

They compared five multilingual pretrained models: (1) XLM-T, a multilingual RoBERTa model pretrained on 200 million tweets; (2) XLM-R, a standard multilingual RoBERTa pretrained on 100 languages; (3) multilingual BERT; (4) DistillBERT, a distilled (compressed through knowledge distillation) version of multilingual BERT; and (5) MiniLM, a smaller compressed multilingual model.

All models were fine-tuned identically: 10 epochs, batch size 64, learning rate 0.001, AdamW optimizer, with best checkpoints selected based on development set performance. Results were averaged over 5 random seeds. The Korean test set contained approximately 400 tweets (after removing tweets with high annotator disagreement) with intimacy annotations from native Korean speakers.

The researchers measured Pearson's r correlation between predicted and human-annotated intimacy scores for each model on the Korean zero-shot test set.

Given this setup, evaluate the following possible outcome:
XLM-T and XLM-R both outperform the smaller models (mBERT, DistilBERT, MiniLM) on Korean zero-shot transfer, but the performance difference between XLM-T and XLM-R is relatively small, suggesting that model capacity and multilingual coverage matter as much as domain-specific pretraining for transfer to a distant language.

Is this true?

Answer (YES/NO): NO